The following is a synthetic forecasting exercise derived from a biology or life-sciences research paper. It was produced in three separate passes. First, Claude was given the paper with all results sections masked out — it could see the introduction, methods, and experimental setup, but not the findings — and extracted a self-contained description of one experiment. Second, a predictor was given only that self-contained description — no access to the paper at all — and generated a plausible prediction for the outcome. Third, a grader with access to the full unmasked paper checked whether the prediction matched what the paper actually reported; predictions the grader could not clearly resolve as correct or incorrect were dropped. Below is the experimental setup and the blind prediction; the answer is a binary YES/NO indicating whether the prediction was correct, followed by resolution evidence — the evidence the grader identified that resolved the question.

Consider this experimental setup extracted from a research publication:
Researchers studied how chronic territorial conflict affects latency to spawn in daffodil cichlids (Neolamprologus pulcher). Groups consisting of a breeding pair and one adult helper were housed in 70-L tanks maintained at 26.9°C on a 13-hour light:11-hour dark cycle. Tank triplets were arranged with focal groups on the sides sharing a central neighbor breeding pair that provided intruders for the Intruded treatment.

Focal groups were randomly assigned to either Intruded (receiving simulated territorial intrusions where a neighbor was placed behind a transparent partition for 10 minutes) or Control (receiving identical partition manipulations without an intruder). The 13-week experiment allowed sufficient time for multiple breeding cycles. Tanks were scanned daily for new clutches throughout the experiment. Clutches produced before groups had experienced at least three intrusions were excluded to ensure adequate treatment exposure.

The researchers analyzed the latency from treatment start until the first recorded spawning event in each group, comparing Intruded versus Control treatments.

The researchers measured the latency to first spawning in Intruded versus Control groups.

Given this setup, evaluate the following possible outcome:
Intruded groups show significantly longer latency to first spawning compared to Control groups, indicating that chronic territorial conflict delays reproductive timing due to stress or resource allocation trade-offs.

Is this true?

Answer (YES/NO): NO